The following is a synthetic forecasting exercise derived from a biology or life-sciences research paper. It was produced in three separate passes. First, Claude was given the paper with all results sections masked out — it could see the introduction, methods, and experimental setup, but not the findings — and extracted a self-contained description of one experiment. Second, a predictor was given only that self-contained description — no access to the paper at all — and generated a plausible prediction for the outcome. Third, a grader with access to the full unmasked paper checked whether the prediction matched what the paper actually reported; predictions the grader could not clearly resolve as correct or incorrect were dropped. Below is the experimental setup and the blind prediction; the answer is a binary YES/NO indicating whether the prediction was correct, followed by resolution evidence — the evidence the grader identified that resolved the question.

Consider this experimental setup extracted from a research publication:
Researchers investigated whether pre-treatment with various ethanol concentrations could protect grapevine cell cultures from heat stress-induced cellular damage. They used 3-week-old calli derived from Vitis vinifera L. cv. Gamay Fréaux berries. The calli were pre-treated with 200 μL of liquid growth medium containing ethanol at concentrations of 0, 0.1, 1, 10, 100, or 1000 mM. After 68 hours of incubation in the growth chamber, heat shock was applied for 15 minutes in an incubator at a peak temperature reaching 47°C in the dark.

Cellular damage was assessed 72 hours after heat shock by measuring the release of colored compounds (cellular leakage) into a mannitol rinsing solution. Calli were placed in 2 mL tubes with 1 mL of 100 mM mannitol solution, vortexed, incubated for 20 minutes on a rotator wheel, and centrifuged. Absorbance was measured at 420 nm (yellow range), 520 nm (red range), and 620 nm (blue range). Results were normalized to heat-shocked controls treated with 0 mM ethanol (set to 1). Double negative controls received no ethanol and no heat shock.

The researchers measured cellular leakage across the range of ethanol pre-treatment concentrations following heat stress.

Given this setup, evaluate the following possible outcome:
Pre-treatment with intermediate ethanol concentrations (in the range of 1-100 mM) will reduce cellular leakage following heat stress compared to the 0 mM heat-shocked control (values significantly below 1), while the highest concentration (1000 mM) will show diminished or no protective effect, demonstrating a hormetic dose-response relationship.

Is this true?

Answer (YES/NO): NO